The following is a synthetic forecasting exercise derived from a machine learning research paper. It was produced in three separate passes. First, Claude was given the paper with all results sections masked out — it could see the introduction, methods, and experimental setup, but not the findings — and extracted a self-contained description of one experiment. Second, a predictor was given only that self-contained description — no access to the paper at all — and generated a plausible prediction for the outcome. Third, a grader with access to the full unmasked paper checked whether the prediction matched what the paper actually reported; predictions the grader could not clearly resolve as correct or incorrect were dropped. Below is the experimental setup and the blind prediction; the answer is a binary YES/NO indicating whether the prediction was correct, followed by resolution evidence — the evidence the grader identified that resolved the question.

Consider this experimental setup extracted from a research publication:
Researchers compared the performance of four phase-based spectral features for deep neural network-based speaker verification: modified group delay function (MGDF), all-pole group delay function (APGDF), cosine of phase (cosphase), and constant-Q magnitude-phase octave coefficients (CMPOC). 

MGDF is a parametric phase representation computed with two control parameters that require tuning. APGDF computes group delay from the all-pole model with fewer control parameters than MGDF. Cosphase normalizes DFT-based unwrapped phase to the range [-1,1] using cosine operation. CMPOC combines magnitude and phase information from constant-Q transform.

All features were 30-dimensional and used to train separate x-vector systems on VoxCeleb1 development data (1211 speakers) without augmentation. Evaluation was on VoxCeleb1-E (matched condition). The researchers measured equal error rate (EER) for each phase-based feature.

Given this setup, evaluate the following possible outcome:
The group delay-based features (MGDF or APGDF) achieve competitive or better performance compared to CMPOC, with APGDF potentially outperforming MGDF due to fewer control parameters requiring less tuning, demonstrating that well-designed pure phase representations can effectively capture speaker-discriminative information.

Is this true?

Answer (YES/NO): YES